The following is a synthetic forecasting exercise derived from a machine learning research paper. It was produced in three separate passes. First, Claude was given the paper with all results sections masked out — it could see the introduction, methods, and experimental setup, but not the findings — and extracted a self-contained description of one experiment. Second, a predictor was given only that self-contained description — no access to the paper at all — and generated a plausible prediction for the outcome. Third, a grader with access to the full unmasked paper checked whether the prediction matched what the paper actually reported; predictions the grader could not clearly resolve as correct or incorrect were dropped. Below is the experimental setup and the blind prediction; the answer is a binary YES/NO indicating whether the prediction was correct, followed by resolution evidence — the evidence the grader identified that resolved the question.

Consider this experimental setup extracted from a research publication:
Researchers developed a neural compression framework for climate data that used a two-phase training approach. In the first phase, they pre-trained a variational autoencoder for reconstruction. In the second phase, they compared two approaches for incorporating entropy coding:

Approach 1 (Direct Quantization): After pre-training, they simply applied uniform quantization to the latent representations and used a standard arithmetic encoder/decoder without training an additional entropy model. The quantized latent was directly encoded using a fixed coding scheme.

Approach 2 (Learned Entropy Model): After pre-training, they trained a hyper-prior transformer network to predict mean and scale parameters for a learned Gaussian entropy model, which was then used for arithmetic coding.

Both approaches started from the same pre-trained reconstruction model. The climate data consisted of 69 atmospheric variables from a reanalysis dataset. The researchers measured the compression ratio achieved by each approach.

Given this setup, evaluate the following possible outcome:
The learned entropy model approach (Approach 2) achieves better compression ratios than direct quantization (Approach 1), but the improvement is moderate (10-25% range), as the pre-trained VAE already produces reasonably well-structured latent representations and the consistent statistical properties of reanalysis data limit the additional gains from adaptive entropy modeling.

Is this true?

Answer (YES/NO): NO